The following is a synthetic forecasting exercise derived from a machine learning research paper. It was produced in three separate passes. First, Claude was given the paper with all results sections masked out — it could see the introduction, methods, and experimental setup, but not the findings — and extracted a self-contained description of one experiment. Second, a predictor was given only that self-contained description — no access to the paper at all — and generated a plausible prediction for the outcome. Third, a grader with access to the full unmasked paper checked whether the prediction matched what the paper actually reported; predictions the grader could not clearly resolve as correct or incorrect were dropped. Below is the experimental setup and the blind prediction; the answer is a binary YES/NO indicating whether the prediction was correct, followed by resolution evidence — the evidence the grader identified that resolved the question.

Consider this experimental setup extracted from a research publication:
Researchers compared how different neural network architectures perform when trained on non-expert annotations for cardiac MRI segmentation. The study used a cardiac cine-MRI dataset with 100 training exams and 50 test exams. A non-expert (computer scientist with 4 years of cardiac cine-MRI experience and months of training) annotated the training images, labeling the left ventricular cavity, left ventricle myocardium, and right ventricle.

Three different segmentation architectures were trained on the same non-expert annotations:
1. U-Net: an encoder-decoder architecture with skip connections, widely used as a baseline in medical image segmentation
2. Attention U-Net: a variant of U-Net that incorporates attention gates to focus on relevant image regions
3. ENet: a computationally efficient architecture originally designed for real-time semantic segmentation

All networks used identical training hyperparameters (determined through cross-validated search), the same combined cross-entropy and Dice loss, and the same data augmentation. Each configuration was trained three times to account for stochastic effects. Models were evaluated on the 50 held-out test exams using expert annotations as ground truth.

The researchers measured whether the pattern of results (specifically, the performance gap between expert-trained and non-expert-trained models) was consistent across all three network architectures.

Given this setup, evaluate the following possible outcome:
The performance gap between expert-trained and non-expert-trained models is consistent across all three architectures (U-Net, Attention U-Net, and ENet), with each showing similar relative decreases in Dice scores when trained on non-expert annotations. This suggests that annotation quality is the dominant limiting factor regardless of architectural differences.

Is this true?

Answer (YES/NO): YES